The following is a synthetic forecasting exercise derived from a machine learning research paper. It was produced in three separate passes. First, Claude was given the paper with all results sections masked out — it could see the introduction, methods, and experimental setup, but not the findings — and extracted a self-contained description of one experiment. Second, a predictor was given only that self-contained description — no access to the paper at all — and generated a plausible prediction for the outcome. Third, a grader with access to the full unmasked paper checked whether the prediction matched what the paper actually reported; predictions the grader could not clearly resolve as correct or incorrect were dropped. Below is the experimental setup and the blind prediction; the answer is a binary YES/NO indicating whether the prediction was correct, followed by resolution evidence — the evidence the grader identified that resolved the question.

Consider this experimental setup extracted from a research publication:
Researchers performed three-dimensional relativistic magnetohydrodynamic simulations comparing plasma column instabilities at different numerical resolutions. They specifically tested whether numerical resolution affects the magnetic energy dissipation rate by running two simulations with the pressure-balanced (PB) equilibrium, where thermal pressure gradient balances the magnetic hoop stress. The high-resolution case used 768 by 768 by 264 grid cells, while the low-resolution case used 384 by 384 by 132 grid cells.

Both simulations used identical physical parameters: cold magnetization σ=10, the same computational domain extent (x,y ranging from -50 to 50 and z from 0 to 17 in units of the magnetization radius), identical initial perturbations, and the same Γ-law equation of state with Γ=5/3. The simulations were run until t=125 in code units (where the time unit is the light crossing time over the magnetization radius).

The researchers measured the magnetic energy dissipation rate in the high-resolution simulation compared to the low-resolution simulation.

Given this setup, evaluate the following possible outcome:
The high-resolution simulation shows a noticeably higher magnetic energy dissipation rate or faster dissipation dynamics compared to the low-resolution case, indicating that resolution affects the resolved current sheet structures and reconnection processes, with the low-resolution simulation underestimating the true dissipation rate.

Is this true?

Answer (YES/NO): NO